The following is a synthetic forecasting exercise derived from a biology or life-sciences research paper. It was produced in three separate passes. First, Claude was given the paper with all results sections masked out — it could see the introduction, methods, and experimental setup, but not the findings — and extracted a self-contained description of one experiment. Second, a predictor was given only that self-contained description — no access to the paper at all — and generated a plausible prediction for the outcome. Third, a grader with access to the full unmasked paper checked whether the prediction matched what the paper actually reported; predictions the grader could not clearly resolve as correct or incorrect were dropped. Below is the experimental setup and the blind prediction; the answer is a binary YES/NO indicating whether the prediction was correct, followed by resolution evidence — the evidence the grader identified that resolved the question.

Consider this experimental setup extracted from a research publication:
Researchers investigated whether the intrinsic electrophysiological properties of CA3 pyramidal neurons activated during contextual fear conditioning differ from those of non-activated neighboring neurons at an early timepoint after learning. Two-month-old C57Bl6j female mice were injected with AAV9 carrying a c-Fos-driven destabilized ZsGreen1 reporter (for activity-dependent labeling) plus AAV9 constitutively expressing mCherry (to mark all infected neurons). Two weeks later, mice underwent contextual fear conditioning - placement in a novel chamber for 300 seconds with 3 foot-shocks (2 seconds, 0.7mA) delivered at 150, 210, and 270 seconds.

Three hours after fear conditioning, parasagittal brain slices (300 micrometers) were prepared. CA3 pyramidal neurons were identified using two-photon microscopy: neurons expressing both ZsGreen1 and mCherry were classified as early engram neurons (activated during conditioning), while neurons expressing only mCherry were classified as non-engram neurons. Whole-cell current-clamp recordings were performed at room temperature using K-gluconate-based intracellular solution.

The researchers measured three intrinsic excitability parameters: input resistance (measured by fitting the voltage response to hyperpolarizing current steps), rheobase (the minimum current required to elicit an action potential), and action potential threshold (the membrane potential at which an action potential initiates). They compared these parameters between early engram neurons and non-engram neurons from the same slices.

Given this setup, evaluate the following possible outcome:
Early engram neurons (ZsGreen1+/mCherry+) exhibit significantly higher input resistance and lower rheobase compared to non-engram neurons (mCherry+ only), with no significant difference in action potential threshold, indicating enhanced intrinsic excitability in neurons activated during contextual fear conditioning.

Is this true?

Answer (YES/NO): NO